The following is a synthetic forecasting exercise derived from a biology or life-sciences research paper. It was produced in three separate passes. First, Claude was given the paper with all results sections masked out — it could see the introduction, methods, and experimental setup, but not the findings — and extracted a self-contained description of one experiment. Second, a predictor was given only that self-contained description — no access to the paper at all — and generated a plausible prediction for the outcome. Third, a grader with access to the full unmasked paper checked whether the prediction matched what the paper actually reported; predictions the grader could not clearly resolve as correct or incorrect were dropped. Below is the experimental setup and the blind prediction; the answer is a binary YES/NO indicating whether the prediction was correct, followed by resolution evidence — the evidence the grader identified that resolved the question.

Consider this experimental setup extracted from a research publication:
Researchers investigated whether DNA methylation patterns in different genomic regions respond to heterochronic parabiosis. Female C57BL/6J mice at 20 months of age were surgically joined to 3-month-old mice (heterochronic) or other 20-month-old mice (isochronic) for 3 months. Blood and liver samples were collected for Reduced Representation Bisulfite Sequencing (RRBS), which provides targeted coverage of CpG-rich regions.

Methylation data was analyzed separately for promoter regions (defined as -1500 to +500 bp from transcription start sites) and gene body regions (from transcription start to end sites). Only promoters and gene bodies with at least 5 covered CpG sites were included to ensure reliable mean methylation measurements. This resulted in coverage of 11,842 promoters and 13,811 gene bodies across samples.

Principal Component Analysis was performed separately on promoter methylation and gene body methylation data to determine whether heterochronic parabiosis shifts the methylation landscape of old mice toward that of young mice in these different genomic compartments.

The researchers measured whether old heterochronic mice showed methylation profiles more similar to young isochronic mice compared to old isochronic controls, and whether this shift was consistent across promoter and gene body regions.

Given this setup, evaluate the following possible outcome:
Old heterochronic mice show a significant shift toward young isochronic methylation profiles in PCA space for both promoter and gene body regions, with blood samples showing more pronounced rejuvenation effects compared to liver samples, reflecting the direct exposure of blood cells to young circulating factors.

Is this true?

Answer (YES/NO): NO